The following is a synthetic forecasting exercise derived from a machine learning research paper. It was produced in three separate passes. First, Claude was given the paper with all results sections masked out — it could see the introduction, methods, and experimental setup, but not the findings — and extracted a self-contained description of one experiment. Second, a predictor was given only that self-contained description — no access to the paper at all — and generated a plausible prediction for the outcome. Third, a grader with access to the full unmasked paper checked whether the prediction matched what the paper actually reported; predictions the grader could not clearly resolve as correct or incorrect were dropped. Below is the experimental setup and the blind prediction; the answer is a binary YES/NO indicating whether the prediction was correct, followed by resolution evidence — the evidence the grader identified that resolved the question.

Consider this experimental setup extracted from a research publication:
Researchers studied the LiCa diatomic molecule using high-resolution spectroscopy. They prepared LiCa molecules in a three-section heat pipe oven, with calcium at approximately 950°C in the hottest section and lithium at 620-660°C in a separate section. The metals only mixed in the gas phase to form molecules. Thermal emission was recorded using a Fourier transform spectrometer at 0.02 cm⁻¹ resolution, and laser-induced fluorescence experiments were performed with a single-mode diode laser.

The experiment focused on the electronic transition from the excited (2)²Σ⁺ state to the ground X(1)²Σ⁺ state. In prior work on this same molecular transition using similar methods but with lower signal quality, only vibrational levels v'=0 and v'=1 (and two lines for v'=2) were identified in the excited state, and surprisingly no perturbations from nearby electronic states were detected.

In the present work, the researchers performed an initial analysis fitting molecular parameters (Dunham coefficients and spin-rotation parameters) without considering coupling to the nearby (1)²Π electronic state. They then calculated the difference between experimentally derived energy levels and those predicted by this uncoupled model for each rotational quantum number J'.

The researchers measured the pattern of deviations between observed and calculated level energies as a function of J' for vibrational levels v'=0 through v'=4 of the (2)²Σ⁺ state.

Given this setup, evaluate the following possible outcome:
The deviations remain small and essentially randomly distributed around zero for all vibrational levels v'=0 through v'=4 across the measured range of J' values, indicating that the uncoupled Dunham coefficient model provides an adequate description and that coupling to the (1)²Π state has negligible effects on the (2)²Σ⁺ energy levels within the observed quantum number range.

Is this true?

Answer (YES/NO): NO